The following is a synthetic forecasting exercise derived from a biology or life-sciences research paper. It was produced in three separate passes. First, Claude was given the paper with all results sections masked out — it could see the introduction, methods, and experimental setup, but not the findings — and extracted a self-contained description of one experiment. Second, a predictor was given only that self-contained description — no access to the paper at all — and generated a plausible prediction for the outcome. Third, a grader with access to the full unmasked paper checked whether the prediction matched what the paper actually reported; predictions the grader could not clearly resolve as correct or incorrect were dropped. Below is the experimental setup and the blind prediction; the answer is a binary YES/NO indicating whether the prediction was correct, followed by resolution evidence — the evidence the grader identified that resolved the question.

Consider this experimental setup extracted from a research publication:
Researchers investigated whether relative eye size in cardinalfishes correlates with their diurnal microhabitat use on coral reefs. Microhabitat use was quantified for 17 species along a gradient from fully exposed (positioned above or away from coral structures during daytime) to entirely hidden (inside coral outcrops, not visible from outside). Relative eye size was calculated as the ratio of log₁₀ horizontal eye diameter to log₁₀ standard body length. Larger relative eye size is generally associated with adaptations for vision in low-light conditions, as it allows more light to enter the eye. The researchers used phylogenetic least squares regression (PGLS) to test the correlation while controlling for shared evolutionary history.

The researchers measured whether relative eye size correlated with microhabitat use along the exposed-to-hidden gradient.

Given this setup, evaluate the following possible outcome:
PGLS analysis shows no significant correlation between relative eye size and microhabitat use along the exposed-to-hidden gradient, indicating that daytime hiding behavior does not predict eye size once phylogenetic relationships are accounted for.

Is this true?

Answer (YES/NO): NO